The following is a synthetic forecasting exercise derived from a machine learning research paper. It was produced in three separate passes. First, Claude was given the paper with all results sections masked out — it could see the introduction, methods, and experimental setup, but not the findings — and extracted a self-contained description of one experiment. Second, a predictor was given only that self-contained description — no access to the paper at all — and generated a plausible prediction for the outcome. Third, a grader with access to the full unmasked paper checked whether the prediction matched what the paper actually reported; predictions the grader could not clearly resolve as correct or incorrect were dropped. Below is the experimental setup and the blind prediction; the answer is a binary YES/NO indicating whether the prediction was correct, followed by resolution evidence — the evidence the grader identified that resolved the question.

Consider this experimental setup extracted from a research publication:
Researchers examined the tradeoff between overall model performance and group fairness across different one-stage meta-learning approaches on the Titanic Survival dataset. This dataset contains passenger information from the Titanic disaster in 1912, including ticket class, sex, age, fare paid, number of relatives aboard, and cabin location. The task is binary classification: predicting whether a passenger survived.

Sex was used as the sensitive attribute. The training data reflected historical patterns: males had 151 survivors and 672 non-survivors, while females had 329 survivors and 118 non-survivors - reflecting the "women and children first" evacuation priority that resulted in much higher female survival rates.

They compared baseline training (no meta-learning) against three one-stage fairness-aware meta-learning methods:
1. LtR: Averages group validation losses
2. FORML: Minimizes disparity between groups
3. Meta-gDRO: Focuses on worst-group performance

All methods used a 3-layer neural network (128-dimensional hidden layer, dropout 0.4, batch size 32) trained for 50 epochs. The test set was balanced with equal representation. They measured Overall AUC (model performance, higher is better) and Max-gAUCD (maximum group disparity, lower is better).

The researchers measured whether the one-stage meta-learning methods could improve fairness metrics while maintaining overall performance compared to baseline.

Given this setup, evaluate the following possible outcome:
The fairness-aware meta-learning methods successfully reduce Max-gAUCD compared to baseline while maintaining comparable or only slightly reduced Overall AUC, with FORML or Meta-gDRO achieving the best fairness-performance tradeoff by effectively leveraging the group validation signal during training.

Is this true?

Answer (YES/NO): YES